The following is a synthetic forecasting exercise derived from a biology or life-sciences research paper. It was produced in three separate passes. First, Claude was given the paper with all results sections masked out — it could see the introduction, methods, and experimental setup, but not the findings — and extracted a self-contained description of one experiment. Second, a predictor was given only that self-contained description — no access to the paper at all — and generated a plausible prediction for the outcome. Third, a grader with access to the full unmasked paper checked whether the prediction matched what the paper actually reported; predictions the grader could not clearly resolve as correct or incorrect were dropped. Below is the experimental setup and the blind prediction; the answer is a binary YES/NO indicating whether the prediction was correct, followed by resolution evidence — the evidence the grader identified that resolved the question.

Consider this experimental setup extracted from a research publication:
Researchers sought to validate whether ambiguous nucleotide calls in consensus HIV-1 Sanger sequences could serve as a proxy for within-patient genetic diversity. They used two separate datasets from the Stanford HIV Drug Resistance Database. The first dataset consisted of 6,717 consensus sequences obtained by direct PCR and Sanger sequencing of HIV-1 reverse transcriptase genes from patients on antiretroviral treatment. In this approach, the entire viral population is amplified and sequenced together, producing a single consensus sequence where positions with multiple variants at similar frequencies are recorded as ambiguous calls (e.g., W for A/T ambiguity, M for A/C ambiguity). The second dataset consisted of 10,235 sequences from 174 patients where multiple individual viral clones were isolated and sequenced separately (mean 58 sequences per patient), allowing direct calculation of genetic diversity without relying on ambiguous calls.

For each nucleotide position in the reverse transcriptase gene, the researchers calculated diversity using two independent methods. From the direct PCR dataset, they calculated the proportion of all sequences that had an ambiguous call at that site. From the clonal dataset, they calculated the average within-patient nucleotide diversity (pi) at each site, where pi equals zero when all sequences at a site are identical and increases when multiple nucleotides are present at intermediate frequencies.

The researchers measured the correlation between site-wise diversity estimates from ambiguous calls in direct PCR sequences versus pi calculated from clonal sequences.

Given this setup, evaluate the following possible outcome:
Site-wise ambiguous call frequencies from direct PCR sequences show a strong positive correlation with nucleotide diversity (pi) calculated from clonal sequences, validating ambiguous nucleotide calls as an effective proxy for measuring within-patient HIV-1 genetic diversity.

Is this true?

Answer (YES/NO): YES